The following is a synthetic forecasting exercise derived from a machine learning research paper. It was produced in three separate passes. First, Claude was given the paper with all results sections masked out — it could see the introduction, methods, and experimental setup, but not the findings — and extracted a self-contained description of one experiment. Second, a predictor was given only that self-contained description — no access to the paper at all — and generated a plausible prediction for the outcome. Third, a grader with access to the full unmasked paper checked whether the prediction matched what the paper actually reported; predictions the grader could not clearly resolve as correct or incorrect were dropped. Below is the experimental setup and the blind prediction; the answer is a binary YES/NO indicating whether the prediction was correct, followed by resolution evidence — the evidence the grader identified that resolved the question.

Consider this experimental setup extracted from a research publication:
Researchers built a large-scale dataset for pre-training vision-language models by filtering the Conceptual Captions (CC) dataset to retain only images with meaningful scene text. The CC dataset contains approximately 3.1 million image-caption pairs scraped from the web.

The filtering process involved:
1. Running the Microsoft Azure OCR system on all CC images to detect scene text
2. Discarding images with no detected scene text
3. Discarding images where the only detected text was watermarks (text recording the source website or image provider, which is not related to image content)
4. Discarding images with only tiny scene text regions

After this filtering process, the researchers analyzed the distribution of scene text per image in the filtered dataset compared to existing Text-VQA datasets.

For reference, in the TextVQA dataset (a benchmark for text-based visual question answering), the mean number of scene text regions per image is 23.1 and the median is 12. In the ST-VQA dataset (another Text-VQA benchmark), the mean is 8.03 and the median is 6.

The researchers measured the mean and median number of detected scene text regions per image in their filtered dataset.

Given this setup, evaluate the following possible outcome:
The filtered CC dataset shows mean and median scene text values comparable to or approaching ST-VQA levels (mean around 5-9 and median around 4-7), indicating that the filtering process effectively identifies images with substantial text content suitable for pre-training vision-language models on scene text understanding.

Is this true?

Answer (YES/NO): NO